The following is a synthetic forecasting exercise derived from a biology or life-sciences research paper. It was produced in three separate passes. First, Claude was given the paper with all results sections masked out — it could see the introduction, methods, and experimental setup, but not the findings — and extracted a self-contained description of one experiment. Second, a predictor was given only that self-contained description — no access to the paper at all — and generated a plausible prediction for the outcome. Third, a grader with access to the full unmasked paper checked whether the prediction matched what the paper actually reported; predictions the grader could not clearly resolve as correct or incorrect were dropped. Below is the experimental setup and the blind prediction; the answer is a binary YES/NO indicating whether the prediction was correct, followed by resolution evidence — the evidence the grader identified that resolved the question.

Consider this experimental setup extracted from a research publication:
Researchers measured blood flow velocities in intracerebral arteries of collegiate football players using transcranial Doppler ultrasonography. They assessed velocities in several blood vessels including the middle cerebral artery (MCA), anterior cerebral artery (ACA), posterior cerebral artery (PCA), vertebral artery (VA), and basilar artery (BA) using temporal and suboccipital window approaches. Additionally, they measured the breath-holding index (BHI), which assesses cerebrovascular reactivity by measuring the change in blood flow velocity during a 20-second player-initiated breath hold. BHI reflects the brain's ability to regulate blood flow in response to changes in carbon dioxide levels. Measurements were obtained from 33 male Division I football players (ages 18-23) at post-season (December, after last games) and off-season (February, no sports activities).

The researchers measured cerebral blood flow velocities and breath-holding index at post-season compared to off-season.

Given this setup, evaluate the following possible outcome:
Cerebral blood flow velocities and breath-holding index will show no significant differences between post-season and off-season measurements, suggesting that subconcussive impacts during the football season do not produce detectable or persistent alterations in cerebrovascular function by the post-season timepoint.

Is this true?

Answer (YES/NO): YES